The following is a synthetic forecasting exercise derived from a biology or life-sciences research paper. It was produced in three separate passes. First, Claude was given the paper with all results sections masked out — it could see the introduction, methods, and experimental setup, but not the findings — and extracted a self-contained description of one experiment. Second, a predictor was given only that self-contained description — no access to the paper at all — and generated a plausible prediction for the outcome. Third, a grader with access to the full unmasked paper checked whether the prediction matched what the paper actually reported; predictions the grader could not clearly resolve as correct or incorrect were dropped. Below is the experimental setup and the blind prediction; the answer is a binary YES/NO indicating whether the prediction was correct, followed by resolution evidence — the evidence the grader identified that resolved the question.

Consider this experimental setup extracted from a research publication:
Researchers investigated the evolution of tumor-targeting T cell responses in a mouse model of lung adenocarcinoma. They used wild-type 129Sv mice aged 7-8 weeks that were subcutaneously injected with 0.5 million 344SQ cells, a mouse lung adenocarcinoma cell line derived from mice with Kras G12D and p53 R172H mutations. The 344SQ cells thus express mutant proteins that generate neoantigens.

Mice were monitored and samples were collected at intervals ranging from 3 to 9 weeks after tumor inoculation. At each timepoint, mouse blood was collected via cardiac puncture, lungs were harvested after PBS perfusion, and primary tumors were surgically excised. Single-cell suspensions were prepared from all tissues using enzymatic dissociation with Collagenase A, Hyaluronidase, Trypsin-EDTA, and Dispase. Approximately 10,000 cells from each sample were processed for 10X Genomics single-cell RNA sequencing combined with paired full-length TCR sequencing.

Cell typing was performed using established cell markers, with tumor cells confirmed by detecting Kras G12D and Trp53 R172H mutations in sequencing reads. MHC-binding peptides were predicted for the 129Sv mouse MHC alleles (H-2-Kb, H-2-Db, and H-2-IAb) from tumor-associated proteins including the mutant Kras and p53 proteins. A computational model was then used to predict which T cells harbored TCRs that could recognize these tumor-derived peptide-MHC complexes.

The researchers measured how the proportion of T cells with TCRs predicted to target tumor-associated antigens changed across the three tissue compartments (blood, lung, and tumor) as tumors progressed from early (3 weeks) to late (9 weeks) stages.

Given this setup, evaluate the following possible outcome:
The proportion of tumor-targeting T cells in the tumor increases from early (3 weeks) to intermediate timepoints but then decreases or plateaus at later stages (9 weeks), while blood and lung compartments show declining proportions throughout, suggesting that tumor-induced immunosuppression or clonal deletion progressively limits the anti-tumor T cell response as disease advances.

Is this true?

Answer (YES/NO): NO